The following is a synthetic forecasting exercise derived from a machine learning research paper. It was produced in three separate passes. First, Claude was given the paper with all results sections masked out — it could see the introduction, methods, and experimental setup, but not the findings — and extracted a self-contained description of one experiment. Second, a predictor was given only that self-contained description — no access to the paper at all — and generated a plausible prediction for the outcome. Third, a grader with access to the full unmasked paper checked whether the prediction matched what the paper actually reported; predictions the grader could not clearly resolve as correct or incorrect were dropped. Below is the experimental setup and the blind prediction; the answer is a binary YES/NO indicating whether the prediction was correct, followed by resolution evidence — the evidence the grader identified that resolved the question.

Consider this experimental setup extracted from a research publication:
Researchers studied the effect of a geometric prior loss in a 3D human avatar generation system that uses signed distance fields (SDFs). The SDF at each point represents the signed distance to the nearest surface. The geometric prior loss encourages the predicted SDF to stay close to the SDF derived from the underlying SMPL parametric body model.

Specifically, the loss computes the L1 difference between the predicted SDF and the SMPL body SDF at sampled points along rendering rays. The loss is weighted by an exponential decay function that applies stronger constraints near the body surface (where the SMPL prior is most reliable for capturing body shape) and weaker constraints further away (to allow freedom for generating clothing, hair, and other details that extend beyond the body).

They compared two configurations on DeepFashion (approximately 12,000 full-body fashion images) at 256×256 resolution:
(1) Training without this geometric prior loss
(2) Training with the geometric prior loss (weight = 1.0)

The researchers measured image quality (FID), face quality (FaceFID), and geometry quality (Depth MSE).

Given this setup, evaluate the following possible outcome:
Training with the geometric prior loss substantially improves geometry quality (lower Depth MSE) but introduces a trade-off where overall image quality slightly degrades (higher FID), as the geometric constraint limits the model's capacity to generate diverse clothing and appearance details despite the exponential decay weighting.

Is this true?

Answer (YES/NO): NO